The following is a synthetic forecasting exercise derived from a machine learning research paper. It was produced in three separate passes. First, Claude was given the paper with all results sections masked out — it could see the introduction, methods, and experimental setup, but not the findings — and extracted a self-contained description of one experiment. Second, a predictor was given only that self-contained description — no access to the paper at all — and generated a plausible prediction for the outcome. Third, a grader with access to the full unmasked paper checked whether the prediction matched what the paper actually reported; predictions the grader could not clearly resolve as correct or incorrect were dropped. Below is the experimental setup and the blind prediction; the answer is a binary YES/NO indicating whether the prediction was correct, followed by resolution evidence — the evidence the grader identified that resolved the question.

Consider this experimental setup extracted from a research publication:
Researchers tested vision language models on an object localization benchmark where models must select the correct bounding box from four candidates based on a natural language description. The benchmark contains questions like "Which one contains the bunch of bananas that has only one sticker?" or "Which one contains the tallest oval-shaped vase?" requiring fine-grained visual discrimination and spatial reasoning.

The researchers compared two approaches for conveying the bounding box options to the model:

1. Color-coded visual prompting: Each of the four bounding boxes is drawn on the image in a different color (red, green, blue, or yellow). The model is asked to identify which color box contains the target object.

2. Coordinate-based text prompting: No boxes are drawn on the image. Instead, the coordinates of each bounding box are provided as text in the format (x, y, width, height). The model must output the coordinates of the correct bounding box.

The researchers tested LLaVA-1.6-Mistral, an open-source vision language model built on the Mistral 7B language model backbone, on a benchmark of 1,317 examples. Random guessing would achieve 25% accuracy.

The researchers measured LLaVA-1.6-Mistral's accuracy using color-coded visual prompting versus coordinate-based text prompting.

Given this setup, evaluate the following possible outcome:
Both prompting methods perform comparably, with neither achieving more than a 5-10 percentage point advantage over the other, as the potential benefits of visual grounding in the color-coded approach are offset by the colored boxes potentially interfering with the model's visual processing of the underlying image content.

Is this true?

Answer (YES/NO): NO